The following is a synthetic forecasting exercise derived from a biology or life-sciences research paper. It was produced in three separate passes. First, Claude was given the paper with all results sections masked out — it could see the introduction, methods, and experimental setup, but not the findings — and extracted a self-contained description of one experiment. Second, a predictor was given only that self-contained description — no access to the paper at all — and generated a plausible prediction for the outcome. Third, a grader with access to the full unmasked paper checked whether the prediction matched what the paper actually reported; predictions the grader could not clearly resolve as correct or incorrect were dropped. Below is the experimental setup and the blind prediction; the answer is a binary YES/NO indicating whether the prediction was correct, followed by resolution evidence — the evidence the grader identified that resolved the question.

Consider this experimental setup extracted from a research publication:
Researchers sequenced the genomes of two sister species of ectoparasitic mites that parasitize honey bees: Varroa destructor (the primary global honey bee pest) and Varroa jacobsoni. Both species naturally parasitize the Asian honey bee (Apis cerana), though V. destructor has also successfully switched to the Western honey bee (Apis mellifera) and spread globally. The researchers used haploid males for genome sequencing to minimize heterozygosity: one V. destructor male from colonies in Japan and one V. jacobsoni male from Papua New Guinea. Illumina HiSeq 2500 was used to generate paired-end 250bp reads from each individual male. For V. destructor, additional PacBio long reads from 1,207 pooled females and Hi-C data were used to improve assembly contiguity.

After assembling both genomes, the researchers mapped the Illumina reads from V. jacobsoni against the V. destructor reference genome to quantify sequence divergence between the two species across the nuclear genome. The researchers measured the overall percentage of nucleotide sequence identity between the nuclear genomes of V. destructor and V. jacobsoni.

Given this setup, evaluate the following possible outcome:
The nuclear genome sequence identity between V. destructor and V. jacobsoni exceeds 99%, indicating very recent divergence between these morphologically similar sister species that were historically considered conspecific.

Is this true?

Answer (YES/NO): YES